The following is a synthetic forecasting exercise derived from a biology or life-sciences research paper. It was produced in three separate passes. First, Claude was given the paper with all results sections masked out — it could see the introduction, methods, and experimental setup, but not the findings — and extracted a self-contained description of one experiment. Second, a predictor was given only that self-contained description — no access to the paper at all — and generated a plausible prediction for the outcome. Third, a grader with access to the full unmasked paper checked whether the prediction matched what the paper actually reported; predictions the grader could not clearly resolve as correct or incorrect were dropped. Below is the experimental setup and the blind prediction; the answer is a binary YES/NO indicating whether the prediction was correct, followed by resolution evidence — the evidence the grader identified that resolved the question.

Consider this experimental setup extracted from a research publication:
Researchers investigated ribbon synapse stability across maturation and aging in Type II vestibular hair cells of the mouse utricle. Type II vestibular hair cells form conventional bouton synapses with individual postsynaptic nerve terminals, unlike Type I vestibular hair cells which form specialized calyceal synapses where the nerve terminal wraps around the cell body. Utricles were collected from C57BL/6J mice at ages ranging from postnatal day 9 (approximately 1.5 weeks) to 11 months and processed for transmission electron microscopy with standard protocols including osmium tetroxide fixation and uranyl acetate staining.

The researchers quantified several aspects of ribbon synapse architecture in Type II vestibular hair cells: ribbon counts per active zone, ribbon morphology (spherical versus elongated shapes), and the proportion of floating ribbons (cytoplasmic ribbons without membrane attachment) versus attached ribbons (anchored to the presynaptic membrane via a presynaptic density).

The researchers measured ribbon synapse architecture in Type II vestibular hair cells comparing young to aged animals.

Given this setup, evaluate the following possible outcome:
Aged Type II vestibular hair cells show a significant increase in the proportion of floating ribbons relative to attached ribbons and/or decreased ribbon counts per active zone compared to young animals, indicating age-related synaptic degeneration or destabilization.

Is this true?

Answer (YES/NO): NO